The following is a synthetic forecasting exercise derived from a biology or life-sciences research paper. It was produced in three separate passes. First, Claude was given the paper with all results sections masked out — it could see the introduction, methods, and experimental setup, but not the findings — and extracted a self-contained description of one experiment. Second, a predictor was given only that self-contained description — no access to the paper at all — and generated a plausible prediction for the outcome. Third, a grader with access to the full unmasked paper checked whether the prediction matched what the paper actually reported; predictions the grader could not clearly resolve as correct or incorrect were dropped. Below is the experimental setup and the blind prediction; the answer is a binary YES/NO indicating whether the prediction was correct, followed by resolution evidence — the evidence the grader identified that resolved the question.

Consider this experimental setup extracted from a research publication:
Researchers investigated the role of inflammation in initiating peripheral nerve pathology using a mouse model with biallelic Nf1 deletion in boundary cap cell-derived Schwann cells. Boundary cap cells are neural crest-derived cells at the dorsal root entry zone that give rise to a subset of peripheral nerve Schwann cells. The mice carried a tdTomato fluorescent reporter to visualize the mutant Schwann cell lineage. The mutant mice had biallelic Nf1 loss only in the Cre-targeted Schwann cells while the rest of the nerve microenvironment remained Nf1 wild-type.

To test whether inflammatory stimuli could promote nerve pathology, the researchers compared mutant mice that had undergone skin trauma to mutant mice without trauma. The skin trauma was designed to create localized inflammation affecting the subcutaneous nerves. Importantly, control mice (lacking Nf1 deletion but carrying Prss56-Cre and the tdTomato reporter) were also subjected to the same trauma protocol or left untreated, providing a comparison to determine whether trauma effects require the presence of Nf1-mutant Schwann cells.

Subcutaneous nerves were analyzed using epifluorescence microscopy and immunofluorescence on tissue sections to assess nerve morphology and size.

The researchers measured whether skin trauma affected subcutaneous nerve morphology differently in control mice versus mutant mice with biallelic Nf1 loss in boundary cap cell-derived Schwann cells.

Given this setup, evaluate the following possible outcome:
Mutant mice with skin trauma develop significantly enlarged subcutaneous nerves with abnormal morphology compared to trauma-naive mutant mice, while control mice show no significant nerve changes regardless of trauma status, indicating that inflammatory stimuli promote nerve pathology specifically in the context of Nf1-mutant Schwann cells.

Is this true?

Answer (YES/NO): YES